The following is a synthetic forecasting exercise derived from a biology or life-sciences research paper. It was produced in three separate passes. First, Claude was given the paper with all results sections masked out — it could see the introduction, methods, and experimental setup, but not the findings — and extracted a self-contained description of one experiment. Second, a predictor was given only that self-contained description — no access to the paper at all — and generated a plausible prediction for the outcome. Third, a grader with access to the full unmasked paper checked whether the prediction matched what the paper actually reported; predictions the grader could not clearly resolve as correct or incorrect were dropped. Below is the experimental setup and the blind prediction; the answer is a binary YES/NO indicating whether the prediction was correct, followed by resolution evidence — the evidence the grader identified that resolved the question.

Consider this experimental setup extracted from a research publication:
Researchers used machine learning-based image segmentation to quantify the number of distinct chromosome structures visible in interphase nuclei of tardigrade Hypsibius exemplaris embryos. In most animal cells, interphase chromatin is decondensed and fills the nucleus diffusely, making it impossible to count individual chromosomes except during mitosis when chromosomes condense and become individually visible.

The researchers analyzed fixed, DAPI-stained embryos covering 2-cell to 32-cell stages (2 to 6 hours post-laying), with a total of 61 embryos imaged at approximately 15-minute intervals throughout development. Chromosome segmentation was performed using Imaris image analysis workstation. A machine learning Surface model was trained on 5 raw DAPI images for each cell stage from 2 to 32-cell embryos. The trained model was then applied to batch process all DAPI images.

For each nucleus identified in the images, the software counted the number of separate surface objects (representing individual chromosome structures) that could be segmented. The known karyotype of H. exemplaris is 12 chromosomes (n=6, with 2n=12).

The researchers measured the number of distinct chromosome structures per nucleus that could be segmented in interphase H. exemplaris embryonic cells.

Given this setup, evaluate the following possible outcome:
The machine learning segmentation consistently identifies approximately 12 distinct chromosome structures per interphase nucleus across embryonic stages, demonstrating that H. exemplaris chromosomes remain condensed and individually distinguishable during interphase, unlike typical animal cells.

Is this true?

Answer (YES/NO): NO